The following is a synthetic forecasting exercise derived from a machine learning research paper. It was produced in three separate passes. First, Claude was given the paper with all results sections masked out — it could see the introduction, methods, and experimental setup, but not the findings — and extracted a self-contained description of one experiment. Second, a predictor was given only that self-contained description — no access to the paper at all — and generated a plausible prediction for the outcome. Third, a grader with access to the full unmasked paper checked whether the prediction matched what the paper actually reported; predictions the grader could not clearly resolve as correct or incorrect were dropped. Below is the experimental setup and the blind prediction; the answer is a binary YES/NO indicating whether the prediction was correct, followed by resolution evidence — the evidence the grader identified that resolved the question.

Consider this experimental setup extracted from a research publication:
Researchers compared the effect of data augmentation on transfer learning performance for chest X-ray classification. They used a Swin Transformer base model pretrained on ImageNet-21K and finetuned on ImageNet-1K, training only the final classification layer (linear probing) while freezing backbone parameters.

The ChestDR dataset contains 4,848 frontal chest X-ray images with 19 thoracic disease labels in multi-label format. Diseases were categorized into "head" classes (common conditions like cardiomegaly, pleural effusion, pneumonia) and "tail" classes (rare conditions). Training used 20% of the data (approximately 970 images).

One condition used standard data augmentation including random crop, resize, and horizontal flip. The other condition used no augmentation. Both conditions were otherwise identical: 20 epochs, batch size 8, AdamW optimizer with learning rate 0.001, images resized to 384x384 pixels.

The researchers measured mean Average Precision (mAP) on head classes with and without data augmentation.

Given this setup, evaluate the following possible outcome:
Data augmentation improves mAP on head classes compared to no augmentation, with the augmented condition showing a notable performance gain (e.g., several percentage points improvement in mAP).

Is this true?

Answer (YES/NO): NO